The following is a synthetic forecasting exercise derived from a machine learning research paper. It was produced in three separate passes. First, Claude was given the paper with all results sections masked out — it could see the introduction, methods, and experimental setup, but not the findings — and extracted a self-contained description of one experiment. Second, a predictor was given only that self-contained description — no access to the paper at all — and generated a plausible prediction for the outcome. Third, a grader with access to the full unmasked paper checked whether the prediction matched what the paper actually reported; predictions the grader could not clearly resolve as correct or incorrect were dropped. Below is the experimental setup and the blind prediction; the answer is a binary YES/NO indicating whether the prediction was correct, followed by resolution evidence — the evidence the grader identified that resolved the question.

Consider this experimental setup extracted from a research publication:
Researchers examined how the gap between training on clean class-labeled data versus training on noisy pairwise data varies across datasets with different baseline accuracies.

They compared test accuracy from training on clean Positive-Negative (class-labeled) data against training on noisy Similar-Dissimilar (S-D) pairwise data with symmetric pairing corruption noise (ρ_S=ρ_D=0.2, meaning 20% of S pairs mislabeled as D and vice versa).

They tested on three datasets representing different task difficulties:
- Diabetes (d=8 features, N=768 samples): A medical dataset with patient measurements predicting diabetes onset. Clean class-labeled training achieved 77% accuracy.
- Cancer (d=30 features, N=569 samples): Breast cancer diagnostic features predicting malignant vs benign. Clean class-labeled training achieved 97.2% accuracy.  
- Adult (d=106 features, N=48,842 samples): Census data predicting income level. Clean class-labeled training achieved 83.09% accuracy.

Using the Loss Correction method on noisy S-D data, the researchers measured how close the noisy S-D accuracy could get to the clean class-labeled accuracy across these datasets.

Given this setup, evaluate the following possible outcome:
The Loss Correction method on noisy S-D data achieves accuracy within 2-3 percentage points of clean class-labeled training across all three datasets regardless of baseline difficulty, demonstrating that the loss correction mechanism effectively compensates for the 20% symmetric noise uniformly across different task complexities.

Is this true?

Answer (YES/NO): YES